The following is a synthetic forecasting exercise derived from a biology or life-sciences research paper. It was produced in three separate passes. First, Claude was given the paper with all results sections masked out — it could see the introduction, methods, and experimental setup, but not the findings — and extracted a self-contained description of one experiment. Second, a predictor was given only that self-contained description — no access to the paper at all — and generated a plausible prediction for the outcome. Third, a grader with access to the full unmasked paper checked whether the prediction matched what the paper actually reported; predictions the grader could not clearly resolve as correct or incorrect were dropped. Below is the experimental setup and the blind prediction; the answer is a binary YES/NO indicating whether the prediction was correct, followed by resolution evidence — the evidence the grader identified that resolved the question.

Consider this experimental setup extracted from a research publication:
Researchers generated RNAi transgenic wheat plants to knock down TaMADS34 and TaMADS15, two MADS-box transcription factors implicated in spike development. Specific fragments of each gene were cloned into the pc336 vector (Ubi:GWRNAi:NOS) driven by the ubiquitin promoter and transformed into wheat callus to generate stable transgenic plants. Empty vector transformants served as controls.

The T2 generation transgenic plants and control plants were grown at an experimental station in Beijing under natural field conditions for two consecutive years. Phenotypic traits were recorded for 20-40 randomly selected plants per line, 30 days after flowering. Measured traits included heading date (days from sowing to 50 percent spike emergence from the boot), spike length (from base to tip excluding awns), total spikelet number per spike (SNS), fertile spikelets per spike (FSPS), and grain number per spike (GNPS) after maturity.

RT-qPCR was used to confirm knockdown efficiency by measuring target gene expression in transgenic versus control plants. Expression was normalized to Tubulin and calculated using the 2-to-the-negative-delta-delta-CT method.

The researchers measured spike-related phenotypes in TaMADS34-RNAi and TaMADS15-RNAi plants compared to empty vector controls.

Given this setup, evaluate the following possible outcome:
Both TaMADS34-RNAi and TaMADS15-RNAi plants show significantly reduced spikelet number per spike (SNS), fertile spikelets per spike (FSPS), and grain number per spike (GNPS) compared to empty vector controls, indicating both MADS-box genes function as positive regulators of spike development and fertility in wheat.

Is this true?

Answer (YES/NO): NO